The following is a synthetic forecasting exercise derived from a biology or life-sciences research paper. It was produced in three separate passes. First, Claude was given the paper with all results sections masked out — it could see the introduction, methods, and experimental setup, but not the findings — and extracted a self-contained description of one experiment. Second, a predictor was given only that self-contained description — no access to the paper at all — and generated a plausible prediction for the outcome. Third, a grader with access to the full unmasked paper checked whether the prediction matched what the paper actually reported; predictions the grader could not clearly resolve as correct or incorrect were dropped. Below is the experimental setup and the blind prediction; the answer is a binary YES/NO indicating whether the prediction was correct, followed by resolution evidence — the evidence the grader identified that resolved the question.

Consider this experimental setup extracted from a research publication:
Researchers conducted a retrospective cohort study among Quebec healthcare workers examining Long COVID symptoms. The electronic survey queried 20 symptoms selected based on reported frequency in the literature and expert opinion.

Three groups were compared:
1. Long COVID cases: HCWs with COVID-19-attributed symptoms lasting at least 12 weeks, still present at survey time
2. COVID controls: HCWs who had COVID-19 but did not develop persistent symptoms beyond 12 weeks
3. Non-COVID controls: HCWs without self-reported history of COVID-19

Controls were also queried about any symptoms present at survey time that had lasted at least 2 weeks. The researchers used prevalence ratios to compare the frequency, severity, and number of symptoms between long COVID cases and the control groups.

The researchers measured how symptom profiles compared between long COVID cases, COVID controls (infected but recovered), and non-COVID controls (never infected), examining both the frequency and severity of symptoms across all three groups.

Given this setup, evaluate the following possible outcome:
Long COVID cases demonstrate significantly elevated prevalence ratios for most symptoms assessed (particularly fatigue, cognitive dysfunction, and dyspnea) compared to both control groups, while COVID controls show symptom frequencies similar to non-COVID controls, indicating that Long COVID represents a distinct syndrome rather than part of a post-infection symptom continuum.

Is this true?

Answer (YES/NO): YES